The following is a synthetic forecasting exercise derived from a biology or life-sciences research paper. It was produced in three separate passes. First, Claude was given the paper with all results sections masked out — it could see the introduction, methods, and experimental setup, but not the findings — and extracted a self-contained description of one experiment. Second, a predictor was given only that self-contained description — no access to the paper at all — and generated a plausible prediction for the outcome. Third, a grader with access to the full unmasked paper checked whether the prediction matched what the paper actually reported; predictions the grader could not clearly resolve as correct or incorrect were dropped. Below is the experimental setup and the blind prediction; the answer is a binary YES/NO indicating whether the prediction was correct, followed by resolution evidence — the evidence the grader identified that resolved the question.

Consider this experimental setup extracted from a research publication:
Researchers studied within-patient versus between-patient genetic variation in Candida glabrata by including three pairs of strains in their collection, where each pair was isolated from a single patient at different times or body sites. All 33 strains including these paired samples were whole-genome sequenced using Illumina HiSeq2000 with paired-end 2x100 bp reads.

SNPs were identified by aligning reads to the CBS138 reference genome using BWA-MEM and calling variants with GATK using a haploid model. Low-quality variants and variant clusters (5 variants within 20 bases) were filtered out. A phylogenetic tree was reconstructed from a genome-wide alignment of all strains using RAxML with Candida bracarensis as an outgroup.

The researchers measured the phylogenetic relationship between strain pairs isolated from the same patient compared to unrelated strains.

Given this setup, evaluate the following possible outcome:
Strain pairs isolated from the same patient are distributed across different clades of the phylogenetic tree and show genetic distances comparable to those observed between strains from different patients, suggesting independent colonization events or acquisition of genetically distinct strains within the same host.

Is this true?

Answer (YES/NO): NO